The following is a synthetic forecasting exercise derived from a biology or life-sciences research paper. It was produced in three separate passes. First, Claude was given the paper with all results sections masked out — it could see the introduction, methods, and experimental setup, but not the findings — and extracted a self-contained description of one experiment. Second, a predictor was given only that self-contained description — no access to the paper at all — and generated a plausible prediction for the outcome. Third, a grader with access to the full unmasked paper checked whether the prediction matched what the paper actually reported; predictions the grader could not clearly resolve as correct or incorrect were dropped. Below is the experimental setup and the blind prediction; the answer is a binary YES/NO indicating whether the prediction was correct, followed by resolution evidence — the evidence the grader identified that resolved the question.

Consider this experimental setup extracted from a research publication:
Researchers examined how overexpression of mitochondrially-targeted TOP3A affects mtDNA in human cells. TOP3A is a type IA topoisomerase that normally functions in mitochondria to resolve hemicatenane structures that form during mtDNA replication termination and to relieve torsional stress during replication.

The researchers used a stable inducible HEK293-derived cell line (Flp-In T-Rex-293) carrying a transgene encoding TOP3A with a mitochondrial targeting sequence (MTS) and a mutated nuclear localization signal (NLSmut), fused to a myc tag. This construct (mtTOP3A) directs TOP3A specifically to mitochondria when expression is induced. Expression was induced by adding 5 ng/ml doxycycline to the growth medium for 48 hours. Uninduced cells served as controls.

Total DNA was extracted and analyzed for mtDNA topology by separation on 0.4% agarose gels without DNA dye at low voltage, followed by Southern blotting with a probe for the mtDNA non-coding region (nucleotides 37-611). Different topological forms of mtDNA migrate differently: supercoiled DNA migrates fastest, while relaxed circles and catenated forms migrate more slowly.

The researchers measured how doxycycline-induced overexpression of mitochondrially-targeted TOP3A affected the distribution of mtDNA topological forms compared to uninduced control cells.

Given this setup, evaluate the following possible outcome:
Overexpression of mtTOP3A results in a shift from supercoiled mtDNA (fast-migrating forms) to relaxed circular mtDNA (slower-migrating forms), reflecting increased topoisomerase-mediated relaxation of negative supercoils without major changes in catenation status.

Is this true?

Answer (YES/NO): NO